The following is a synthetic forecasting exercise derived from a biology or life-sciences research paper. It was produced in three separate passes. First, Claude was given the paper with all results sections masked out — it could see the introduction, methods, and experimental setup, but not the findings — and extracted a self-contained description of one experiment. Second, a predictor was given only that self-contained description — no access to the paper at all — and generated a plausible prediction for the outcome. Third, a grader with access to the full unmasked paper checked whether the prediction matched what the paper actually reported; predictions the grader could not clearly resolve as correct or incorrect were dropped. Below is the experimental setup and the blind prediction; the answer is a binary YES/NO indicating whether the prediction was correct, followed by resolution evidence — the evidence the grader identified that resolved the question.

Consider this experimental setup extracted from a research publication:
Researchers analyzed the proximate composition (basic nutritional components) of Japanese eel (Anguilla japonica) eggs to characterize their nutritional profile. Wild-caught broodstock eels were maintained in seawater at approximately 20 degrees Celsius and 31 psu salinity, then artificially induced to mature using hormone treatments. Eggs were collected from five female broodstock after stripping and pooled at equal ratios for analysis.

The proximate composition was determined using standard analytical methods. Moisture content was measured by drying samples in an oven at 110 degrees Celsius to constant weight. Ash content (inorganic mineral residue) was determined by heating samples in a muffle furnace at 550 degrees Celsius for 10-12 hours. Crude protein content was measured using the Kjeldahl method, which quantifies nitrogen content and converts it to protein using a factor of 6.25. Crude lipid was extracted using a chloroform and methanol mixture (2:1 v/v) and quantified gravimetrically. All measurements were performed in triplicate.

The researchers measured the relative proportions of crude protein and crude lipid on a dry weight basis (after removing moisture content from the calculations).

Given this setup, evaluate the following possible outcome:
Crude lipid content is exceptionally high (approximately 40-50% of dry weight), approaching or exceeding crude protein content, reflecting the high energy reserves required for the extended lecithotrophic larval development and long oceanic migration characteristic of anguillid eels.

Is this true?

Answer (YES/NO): NO